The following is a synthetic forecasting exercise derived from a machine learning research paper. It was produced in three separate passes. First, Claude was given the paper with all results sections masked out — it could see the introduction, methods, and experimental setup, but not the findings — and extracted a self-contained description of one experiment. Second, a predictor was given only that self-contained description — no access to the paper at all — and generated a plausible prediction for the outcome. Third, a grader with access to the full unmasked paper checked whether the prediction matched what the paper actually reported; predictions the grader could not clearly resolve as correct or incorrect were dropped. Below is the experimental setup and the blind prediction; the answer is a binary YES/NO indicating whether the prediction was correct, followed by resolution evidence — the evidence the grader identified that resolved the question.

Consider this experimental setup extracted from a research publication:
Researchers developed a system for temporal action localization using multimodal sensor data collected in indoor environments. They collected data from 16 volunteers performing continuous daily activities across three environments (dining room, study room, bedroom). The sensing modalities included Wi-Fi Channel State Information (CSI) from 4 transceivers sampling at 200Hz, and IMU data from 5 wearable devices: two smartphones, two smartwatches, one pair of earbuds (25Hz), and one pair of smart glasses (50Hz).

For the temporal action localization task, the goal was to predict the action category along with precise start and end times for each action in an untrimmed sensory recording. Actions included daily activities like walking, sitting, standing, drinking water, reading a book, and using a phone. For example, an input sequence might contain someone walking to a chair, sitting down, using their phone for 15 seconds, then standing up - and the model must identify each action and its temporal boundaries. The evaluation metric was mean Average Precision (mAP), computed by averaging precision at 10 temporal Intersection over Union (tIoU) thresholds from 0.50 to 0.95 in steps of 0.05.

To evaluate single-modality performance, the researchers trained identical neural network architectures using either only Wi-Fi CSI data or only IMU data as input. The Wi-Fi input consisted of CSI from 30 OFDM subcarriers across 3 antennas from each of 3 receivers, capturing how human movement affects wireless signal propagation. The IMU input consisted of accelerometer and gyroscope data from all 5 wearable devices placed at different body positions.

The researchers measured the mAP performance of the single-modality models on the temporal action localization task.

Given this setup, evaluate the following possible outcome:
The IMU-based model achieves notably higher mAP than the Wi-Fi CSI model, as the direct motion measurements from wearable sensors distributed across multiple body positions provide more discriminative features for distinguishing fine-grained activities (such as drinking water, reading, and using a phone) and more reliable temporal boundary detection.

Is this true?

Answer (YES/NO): YES